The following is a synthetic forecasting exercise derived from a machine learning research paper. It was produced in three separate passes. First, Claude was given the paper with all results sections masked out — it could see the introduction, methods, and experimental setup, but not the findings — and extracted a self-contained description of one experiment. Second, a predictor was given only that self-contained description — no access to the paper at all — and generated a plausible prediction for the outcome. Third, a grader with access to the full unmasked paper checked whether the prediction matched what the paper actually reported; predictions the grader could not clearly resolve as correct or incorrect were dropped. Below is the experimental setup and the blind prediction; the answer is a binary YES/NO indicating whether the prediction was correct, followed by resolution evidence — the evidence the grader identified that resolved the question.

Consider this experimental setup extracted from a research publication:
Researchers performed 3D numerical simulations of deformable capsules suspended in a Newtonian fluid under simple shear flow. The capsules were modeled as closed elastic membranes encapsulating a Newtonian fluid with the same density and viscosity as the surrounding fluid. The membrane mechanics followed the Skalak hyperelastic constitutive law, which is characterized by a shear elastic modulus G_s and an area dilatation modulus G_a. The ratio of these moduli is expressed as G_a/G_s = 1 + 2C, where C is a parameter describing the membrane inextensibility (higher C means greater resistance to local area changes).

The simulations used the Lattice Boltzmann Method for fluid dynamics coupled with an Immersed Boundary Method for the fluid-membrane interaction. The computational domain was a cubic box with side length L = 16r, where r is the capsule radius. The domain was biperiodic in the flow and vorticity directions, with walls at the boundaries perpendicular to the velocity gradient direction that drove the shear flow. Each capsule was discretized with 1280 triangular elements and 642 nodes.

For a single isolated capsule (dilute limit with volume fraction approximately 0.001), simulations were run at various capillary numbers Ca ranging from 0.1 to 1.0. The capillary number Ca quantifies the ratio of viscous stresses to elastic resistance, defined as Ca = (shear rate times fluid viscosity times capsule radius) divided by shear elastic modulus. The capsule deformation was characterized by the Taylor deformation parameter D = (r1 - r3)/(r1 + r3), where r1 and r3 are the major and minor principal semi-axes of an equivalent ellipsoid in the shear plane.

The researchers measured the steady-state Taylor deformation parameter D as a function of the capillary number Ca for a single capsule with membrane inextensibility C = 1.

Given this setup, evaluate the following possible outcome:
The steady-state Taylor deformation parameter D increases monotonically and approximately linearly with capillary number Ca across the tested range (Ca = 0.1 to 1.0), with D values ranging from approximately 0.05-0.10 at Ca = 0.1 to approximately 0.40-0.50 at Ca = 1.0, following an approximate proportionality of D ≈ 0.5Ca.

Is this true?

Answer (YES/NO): NO